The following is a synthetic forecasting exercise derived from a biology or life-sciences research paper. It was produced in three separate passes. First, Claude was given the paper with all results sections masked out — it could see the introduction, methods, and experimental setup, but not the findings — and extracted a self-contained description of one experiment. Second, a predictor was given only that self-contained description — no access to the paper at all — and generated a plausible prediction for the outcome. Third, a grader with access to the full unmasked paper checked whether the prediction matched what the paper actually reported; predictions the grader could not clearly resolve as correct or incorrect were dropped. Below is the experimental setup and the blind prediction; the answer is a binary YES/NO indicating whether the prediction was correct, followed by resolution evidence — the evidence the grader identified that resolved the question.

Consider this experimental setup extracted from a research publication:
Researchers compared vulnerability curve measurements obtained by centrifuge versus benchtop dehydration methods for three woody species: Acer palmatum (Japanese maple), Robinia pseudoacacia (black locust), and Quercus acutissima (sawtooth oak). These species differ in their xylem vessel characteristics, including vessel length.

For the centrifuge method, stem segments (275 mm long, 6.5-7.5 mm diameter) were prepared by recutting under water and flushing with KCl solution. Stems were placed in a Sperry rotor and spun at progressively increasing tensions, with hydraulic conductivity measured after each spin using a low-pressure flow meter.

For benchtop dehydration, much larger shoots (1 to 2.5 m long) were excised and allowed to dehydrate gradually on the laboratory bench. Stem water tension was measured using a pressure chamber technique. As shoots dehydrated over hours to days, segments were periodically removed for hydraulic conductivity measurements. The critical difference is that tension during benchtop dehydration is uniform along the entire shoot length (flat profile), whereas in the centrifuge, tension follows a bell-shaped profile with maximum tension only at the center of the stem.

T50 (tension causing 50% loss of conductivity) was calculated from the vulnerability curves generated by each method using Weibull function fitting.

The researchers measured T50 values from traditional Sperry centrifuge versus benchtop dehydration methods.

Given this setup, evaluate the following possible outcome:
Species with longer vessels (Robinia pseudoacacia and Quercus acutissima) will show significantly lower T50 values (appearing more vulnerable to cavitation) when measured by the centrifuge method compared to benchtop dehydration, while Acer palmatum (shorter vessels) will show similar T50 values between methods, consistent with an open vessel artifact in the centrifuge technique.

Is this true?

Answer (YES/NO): YES